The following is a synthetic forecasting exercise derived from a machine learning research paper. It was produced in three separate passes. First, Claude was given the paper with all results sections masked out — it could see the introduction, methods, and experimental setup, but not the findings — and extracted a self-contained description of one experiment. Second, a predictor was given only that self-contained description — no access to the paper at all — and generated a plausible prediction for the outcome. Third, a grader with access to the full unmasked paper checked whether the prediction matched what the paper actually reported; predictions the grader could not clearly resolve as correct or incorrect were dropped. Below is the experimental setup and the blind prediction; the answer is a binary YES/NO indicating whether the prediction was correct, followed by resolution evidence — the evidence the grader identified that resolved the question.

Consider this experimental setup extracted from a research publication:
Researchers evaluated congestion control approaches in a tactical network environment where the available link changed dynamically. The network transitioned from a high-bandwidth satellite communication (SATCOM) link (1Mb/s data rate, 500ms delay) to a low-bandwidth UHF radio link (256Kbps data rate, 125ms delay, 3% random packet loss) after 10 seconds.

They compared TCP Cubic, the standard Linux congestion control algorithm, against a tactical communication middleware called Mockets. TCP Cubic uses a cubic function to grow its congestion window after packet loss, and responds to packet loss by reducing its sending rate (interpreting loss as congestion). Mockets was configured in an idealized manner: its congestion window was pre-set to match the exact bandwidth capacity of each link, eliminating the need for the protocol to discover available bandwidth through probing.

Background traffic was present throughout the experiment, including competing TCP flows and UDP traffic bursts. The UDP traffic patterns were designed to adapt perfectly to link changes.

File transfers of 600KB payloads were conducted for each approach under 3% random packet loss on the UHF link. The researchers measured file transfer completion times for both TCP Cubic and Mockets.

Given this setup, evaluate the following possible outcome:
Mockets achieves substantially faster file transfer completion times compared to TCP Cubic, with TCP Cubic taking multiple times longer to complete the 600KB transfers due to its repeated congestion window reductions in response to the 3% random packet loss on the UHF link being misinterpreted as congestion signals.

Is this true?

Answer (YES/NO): NO